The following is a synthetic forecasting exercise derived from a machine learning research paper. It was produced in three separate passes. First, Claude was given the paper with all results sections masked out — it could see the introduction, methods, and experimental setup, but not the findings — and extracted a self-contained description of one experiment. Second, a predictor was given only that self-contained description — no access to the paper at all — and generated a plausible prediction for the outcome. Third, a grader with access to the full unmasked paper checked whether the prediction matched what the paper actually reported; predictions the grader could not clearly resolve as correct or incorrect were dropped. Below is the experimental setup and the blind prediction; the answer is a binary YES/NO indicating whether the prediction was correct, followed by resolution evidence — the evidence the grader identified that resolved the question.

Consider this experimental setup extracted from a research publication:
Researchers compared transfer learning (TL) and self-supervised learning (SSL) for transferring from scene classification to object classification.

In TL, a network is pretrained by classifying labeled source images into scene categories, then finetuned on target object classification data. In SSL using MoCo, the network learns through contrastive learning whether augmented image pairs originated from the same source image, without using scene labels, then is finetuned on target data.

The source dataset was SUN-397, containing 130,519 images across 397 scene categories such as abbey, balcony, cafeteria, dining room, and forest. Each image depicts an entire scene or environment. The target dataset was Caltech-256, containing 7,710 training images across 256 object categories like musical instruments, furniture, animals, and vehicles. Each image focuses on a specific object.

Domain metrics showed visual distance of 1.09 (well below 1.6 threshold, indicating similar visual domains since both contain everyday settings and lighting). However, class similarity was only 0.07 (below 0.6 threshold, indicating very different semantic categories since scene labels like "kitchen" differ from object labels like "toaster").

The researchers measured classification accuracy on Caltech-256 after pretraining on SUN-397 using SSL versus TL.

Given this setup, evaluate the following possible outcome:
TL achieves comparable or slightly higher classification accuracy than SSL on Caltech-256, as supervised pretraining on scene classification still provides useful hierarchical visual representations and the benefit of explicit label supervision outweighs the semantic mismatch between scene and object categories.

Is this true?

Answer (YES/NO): NO